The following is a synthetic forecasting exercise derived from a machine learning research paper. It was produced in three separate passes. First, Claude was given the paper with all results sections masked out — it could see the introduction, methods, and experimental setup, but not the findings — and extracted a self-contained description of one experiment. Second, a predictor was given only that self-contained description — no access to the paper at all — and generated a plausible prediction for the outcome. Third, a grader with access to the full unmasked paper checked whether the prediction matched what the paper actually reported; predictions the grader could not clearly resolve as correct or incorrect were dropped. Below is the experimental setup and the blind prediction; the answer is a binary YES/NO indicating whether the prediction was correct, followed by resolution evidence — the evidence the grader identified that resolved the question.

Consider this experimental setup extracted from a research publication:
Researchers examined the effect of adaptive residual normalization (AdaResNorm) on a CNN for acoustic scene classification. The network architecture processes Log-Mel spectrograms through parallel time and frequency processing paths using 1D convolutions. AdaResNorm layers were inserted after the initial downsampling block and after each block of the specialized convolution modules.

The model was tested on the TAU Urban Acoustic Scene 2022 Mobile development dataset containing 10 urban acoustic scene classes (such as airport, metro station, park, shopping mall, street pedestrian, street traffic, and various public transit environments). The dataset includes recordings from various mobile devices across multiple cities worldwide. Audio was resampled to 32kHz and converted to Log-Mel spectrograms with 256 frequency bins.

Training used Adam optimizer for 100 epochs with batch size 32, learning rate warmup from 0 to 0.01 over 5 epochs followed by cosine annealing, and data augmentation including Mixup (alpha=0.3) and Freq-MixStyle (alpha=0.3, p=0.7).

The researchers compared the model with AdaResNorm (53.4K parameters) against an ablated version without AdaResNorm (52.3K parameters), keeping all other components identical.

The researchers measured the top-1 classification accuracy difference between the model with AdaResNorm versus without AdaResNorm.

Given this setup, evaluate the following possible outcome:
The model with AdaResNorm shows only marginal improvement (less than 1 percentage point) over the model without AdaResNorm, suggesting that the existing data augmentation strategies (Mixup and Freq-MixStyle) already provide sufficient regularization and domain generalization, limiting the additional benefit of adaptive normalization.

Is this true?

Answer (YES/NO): NO